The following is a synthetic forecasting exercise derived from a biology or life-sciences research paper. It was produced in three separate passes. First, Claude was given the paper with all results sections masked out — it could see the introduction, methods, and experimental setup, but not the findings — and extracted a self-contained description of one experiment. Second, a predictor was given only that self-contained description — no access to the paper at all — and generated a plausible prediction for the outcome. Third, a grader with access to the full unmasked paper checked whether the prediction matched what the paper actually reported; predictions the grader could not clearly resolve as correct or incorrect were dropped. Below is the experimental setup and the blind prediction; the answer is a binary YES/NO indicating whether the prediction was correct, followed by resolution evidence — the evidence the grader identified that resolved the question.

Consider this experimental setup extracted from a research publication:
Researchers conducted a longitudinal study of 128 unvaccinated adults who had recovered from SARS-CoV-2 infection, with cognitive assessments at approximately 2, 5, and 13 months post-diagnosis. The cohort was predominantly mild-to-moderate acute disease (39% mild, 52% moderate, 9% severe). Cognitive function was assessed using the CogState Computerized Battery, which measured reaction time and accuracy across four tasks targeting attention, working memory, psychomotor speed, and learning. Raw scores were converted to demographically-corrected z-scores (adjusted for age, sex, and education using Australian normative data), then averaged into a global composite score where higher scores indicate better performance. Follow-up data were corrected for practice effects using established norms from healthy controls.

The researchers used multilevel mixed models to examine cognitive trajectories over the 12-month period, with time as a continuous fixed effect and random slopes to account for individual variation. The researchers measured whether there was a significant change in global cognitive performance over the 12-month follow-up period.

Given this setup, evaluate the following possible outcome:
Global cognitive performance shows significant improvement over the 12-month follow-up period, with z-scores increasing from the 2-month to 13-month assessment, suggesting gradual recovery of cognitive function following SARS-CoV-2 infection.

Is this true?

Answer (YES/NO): NO